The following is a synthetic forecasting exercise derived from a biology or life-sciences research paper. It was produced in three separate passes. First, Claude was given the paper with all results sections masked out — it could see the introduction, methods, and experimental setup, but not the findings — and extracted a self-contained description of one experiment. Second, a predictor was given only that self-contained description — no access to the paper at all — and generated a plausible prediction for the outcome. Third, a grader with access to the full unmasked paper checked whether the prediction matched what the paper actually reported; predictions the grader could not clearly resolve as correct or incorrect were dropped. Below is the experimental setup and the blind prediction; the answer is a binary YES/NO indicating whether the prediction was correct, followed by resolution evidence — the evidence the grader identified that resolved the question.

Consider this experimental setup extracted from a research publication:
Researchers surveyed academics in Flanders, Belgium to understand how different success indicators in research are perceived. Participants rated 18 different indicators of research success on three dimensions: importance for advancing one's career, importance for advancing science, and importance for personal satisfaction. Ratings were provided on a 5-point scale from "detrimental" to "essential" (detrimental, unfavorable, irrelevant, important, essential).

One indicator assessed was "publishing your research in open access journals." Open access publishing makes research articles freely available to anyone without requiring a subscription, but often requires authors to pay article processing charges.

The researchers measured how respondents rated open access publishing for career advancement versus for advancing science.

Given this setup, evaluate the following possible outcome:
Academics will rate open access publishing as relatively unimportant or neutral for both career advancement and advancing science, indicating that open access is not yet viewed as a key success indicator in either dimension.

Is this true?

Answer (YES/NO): NO